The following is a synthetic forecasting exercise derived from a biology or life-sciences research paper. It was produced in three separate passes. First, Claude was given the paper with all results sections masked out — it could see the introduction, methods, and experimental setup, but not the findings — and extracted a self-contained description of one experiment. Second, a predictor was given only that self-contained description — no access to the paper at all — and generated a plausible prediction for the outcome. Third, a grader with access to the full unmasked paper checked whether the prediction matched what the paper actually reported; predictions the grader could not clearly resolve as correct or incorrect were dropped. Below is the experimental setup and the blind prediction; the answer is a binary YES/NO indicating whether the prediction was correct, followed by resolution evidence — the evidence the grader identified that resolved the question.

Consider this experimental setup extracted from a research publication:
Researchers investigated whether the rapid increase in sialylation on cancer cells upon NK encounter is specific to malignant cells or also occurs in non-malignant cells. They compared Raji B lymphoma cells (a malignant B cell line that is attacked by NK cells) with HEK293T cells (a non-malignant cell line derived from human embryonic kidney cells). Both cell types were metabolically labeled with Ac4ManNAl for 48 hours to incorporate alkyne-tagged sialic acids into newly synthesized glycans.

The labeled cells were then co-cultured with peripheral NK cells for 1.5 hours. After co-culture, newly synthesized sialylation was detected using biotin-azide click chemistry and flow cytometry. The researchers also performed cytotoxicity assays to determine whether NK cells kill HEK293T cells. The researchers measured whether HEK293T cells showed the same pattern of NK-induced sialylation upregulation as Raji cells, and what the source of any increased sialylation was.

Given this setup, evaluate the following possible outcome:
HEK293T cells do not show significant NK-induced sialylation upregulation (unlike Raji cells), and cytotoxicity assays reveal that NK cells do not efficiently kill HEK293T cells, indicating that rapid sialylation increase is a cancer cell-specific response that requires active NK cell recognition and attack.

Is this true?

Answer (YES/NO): NO